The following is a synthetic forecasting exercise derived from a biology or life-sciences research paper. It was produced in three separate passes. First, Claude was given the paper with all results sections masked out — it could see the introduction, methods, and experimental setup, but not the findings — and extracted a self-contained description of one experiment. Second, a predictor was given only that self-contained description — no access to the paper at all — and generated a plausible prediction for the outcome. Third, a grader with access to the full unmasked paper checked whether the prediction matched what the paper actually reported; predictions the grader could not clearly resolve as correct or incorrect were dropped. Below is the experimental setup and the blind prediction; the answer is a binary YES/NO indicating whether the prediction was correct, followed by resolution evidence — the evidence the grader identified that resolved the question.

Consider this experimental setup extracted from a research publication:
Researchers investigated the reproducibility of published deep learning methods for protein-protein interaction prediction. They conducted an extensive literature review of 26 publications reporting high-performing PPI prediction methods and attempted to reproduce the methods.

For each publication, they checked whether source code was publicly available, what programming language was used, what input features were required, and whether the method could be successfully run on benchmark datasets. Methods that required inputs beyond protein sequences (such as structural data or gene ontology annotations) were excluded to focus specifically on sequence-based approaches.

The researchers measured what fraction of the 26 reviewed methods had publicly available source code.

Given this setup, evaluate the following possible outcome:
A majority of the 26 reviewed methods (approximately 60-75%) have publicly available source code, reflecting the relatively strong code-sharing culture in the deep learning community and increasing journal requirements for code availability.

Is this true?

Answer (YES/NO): NO